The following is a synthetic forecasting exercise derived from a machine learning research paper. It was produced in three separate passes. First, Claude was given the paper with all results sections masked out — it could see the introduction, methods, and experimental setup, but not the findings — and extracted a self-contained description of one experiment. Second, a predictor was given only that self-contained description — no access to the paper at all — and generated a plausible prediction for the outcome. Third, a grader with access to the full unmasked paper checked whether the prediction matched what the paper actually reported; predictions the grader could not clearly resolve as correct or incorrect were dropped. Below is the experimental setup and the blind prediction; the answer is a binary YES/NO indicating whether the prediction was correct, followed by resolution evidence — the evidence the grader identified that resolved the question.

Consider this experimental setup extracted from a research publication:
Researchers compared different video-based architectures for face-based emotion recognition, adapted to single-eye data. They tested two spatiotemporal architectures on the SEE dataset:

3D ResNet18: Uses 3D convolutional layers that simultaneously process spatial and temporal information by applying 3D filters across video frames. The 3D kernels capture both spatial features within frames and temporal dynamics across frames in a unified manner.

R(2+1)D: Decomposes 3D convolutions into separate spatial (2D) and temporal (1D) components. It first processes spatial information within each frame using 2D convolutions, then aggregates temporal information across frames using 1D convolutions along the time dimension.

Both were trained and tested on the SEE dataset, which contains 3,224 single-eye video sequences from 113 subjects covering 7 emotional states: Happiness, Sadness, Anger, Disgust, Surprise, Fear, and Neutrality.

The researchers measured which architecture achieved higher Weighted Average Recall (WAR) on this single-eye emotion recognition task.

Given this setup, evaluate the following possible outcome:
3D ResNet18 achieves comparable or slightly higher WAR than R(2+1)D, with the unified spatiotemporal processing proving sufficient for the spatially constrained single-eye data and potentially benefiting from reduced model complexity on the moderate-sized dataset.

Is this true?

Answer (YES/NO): NO